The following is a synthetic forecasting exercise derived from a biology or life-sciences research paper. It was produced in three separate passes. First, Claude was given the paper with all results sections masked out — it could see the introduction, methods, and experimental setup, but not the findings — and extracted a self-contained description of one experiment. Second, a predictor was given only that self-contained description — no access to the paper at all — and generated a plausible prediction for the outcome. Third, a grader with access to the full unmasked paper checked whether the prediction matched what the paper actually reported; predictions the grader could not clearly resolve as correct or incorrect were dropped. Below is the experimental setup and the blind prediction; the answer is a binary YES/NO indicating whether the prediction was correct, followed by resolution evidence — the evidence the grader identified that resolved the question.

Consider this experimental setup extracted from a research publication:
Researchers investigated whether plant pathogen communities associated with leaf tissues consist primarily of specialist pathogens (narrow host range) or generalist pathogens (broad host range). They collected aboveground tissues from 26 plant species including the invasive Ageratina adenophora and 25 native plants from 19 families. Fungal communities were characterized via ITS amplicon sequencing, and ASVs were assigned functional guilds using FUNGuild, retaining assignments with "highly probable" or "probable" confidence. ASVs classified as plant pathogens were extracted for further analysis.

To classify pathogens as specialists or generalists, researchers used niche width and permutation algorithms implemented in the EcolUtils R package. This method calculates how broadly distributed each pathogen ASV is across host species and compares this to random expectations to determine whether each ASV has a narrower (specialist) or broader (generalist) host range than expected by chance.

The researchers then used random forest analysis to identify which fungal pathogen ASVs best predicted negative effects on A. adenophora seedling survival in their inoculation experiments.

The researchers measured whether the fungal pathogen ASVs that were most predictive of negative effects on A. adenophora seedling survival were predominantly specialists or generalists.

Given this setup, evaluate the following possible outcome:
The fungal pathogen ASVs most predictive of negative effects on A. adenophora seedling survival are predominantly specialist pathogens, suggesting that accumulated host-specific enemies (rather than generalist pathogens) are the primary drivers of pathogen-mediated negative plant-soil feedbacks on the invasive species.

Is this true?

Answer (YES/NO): YES